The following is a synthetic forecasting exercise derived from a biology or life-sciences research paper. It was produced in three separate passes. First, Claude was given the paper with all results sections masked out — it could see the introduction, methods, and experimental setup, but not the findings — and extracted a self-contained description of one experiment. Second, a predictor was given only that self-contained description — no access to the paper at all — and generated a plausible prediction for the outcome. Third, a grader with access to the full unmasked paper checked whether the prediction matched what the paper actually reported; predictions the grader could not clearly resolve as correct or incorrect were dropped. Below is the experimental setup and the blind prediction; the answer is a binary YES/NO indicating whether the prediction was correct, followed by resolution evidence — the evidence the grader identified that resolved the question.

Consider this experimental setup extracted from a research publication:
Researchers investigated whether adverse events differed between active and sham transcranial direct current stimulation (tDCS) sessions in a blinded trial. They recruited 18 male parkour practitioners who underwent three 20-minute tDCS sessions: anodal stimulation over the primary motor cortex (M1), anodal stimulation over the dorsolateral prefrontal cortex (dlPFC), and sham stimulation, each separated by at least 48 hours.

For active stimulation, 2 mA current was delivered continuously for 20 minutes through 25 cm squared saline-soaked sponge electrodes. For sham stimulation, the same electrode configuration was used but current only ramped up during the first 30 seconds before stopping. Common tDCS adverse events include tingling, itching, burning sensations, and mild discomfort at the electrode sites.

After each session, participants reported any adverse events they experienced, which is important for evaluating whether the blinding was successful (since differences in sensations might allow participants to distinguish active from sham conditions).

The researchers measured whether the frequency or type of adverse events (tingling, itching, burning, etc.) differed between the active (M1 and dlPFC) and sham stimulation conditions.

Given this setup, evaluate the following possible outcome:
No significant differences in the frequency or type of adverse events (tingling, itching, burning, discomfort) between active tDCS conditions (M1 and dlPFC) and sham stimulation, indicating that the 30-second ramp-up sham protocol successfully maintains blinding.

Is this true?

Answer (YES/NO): YES